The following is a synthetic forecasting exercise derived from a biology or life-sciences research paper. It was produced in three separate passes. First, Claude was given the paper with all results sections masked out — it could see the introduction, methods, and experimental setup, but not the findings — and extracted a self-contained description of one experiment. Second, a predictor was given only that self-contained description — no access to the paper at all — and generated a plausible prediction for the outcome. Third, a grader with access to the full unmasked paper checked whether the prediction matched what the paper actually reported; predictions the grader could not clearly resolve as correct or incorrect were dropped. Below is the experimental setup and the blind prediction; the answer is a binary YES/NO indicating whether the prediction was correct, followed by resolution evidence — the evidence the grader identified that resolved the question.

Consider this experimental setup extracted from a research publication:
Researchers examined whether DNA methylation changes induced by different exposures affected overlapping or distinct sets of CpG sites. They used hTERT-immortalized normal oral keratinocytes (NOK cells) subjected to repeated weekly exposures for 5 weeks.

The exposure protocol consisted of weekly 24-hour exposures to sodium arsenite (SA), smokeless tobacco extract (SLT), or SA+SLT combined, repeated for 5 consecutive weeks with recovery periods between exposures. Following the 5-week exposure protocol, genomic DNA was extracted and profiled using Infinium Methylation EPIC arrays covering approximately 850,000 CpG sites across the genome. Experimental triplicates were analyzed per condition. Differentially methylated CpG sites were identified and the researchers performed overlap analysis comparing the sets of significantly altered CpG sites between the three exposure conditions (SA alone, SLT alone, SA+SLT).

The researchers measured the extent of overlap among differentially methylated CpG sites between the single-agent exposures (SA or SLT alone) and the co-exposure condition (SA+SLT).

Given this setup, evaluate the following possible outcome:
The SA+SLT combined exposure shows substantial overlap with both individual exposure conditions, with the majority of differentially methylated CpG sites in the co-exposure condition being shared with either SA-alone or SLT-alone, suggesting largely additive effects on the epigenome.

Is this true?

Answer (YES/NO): NO